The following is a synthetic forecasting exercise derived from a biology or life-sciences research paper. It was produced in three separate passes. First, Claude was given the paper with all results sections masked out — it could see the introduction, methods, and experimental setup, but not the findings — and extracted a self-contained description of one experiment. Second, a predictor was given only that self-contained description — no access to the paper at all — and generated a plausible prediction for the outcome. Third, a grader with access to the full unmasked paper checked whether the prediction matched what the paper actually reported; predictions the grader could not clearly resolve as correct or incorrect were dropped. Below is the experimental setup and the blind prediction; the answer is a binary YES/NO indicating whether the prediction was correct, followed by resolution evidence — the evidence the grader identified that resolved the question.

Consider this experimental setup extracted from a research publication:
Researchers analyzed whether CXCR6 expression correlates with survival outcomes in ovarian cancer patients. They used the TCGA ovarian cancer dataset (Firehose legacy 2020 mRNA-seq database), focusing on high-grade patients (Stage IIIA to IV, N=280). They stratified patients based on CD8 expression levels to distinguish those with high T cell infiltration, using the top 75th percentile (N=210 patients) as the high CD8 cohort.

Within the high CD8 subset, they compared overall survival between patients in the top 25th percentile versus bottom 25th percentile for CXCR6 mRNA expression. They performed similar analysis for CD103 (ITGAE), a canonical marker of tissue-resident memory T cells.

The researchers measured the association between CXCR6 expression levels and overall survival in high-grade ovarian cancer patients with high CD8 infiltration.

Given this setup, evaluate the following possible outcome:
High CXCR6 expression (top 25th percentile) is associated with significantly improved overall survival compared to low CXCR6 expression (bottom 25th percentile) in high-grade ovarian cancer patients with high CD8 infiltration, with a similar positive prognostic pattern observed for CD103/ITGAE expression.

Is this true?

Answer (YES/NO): NO